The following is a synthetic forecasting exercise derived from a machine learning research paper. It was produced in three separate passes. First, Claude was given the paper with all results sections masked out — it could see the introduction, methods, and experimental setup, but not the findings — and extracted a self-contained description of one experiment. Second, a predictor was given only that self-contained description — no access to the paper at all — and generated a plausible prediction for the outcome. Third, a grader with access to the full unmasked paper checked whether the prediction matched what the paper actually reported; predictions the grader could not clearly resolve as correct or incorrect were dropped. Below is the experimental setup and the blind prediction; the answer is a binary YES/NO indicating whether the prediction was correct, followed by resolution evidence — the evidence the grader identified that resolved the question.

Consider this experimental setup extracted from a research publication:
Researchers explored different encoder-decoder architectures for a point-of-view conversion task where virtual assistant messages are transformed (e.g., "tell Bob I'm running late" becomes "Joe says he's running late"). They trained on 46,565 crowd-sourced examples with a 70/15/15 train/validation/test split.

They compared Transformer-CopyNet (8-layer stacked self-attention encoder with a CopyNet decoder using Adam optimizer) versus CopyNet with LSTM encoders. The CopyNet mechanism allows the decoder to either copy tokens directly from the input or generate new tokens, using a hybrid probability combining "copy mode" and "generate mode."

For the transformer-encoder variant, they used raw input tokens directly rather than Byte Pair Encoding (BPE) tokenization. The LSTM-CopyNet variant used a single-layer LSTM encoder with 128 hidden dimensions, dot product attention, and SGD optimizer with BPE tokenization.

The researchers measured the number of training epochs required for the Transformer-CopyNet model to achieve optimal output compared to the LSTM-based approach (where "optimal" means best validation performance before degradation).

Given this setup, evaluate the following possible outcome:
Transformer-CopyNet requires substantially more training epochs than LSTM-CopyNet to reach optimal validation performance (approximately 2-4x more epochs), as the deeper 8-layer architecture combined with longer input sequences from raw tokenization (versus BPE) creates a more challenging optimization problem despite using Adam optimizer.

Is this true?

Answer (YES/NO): NO